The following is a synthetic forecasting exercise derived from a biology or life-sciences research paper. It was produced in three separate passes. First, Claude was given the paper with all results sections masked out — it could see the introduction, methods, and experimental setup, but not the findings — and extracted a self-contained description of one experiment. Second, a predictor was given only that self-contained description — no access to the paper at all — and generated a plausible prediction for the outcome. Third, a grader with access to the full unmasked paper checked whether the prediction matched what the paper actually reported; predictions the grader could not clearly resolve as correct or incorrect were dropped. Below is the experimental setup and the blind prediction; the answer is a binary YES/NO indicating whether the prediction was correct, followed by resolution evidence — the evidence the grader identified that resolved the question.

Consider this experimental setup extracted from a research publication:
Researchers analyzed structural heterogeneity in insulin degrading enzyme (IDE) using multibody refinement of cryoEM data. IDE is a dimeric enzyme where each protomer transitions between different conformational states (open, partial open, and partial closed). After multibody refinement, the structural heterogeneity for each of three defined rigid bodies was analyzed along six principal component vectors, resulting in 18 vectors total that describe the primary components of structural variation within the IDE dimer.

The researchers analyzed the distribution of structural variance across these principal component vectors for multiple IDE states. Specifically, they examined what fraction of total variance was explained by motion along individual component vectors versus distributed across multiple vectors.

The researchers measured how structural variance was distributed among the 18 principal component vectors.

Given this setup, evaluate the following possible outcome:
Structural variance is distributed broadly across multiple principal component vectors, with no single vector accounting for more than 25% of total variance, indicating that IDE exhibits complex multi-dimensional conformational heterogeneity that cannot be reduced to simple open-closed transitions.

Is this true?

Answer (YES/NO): NO